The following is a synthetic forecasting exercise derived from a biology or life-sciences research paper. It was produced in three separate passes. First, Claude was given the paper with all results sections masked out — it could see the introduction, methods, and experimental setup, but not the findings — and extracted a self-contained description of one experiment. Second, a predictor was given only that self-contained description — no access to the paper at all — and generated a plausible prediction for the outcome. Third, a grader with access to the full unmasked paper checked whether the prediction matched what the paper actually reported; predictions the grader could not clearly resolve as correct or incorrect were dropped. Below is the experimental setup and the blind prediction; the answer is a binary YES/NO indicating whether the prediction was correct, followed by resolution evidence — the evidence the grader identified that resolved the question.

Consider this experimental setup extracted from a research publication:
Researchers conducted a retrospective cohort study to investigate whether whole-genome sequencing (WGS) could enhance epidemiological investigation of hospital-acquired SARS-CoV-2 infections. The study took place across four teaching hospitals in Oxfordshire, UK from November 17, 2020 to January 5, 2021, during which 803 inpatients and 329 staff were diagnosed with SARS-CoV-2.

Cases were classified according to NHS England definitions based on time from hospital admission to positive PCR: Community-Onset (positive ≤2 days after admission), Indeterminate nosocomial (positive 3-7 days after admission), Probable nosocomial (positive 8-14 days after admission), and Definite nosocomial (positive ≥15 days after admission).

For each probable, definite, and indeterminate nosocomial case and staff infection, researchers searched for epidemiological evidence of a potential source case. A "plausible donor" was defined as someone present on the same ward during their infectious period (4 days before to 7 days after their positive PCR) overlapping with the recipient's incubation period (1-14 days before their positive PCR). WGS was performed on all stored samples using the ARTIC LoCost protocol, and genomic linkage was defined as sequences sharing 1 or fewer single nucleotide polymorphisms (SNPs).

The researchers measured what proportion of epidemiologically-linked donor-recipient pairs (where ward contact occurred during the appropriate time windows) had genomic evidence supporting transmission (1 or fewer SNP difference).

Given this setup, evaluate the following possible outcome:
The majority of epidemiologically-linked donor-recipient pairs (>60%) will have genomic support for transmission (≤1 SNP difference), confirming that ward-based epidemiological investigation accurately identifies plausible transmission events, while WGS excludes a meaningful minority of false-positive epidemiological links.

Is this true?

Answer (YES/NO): YES